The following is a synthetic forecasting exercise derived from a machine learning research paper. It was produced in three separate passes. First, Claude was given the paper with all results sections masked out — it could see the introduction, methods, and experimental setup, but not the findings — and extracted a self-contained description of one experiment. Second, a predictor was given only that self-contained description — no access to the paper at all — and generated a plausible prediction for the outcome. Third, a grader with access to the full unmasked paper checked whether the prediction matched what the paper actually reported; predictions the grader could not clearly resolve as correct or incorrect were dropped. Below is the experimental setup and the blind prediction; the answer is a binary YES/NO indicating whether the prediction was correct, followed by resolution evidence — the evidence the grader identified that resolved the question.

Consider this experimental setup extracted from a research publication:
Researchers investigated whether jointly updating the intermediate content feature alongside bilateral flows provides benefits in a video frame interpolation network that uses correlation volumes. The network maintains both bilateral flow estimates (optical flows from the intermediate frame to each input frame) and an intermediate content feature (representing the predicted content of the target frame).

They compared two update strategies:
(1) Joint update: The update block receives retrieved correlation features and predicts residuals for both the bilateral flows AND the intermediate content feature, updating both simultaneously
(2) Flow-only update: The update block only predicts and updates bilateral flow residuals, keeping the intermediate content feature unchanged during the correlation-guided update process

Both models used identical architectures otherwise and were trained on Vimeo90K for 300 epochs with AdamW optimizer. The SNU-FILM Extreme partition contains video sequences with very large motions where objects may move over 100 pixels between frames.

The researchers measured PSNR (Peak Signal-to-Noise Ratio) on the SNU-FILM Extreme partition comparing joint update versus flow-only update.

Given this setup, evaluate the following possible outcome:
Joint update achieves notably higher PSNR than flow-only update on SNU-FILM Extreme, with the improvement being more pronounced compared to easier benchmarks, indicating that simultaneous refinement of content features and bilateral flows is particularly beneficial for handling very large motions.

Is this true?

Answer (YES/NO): NO